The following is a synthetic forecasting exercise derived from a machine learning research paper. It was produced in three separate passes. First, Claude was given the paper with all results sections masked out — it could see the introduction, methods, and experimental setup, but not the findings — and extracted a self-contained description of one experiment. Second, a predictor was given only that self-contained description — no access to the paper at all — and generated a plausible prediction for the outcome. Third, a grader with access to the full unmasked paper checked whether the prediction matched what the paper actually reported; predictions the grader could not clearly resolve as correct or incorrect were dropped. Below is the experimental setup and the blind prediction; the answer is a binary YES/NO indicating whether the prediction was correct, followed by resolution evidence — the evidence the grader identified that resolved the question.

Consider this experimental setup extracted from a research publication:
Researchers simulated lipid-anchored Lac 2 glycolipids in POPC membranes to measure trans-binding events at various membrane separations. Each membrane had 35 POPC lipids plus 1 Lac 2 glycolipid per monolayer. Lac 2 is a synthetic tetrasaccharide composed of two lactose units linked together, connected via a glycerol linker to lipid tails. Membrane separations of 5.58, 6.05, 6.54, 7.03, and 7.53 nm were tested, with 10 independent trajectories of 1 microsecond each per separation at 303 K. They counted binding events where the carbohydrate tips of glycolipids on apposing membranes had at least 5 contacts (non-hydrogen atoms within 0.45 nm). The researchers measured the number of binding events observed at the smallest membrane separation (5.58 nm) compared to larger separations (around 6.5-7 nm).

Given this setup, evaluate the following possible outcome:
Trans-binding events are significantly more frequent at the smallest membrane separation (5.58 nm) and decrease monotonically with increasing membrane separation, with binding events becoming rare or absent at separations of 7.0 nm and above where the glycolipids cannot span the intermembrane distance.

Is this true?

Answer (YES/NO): YES